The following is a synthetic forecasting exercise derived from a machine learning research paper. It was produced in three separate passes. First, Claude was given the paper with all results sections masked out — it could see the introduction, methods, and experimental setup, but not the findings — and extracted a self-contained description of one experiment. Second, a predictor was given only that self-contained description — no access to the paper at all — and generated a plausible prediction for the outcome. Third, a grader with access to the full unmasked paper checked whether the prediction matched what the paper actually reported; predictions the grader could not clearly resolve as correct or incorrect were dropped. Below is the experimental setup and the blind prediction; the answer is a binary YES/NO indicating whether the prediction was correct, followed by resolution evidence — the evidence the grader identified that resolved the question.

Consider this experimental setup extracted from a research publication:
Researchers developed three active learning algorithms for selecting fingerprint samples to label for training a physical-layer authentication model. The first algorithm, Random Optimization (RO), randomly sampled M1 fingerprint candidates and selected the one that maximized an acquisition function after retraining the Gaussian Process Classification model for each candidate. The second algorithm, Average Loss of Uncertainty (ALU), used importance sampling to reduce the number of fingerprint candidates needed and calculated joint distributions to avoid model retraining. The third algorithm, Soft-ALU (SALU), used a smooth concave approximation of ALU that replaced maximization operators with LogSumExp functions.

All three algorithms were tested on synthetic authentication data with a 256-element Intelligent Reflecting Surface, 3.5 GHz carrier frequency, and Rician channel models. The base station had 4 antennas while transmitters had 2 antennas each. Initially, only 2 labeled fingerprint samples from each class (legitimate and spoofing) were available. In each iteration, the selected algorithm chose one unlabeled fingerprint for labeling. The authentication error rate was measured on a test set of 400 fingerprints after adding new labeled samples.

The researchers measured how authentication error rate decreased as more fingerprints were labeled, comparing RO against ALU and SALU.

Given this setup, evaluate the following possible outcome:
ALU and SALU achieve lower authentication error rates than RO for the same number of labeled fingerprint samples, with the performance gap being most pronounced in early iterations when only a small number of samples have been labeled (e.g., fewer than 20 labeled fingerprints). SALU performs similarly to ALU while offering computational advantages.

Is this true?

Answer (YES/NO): NO